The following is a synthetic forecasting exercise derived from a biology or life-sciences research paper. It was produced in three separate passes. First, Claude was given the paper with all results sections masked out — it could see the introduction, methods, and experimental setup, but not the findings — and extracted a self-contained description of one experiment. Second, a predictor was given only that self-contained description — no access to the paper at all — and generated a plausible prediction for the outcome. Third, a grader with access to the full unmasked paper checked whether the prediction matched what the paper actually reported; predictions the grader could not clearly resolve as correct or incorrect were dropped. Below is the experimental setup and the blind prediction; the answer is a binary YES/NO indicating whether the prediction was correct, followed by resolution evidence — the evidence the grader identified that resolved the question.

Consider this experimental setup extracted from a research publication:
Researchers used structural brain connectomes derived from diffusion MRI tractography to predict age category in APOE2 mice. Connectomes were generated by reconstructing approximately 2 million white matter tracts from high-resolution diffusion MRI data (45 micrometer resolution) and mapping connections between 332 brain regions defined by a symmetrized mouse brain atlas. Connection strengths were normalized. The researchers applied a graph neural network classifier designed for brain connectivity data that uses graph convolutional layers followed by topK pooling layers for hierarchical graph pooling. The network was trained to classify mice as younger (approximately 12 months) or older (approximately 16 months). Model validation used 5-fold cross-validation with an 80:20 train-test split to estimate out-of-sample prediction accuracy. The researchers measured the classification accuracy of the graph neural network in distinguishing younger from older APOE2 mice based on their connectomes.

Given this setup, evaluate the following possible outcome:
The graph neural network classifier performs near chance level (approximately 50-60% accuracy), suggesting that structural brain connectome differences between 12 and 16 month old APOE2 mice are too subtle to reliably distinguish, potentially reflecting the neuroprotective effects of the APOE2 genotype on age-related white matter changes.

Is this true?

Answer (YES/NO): NO